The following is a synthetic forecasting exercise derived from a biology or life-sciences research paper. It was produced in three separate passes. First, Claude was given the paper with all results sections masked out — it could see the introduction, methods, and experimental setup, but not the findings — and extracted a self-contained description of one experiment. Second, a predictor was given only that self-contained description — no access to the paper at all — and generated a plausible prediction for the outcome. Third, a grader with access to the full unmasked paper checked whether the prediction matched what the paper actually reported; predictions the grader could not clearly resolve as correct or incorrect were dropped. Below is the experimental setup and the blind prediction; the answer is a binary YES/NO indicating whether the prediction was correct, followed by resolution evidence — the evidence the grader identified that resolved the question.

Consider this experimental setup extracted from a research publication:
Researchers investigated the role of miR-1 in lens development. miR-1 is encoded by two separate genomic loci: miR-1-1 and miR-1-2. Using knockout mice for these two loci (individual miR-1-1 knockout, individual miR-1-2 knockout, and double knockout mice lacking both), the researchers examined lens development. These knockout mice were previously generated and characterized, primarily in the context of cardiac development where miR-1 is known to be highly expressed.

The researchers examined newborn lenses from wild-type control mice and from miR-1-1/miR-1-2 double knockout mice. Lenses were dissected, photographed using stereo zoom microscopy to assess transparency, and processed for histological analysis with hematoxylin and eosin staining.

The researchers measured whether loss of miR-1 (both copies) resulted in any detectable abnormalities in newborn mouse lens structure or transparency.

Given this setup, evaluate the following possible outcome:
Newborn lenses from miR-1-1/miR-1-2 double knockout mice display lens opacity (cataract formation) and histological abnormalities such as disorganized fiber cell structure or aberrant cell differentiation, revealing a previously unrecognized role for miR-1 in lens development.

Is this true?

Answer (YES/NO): NO